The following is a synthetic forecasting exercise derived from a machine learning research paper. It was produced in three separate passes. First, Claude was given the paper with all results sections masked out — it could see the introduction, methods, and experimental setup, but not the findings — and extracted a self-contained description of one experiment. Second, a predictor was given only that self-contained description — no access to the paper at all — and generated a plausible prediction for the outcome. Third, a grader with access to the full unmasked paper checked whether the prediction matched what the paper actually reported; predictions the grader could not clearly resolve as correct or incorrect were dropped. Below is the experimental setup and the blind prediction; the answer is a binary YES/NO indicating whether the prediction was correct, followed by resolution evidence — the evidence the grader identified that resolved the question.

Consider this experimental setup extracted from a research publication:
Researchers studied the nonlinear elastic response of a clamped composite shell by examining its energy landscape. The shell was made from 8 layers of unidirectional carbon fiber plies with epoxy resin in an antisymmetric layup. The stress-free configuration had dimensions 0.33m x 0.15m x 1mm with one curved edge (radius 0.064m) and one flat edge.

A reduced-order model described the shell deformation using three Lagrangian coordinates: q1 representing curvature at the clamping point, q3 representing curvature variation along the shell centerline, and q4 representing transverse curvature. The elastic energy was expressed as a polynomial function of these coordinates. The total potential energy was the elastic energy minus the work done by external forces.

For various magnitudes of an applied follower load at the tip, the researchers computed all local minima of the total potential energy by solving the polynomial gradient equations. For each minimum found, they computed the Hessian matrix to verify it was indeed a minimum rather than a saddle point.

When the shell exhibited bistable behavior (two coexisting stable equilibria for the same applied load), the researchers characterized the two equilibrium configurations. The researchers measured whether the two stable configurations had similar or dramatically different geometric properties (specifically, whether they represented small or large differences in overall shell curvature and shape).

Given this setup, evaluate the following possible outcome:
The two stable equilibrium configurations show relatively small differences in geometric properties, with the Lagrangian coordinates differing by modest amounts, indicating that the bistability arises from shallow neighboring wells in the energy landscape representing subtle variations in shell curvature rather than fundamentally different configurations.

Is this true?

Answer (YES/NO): NO